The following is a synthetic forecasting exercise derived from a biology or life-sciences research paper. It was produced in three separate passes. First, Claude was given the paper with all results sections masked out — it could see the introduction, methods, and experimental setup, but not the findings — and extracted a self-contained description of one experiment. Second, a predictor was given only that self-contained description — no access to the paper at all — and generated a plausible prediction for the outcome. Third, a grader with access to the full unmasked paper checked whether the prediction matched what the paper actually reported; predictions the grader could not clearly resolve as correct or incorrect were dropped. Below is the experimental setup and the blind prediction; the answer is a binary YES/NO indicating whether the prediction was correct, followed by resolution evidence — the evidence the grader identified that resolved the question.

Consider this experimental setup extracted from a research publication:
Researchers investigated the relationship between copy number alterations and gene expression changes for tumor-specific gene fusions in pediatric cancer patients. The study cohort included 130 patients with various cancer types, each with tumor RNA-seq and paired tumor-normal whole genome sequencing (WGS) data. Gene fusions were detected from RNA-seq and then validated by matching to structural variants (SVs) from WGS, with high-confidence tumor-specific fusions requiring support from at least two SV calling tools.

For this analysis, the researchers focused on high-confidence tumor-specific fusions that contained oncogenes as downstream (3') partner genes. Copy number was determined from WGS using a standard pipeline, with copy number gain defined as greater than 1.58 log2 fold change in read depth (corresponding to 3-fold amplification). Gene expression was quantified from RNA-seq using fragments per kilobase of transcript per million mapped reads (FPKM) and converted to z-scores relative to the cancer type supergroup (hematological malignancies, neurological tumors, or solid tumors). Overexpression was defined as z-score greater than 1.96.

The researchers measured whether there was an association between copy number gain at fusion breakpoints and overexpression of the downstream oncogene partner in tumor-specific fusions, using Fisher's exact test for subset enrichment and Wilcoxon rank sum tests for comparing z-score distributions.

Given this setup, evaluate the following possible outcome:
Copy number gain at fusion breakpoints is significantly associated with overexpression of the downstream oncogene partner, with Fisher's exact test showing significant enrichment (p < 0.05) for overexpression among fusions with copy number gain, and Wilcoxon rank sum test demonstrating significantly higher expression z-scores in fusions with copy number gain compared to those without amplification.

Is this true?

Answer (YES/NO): NO